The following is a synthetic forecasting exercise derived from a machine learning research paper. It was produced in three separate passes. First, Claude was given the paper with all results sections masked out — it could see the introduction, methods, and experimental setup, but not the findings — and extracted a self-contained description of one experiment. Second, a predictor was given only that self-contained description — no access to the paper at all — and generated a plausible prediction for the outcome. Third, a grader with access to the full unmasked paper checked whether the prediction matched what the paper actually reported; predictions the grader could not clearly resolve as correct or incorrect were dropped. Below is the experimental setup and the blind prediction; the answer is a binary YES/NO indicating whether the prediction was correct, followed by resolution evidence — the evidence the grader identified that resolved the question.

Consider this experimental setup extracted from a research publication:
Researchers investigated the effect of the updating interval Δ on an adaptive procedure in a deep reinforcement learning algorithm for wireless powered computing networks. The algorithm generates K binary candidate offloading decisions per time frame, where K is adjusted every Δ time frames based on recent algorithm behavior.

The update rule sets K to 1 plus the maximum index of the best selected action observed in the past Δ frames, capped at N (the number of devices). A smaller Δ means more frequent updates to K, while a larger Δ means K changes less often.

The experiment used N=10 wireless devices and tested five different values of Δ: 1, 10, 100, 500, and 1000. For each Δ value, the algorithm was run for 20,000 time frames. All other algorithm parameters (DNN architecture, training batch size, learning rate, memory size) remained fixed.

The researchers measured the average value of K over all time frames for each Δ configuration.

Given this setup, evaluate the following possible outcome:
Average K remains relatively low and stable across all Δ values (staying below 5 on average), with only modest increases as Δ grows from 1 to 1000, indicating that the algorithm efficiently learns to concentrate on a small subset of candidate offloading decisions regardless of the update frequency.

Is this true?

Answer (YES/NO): NO